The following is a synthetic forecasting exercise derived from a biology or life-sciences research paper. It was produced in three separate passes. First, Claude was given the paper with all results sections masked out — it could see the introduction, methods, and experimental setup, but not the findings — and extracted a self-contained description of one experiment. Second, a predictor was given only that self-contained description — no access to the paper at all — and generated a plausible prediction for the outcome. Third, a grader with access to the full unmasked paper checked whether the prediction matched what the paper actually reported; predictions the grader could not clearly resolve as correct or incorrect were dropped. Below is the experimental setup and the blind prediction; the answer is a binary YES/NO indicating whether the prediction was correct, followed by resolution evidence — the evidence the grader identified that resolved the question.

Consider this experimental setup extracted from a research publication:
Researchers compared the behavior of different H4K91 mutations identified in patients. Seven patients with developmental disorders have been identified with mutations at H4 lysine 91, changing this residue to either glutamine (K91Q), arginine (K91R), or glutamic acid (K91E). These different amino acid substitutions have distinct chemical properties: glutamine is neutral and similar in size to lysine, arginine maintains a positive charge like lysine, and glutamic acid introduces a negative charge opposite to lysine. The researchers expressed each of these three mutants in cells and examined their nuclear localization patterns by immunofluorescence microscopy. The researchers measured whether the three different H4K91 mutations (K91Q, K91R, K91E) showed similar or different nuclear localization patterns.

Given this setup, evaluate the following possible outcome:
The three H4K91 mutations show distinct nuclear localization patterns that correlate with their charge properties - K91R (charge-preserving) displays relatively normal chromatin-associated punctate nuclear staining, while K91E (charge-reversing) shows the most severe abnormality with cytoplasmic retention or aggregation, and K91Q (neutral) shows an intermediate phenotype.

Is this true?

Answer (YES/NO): NO